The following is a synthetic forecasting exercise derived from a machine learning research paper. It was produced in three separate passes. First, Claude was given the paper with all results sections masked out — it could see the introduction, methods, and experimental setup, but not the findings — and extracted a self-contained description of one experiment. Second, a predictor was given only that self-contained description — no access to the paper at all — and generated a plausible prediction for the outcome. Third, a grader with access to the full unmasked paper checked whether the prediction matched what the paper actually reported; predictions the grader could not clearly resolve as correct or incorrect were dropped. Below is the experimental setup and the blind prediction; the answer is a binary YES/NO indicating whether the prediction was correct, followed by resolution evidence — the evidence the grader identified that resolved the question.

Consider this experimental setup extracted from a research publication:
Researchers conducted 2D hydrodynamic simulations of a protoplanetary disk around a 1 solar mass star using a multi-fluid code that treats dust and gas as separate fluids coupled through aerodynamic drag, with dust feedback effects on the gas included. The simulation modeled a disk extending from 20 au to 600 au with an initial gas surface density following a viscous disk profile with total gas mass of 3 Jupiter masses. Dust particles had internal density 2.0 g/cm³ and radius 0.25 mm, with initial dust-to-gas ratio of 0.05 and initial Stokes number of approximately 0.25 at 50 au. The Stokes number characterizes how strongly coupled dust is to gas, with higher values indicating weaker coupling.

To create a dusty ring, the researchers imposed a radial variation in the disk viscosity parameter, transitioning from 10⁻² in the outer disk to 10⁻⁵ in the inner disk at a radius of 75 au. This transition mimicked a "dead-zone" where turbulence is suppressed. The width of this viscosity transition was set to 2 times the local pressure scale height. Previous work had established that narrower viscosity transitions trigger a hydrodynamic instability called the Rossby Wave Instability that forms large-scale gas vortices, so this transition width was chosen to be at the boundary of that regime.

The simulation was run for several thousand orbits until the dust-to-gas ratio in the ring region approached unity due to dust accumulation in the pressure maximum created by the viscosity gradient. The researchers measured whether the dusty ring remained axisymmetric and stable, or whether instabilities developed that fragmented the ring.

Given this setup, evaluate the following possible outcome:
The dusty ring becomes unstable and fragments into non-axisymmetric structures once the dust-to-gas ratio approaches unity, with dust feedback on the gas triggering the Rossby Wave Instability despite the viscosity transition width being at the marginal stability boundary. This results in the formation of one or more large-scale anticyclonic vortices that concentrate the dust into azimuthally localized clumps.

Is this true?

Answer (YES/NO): NO